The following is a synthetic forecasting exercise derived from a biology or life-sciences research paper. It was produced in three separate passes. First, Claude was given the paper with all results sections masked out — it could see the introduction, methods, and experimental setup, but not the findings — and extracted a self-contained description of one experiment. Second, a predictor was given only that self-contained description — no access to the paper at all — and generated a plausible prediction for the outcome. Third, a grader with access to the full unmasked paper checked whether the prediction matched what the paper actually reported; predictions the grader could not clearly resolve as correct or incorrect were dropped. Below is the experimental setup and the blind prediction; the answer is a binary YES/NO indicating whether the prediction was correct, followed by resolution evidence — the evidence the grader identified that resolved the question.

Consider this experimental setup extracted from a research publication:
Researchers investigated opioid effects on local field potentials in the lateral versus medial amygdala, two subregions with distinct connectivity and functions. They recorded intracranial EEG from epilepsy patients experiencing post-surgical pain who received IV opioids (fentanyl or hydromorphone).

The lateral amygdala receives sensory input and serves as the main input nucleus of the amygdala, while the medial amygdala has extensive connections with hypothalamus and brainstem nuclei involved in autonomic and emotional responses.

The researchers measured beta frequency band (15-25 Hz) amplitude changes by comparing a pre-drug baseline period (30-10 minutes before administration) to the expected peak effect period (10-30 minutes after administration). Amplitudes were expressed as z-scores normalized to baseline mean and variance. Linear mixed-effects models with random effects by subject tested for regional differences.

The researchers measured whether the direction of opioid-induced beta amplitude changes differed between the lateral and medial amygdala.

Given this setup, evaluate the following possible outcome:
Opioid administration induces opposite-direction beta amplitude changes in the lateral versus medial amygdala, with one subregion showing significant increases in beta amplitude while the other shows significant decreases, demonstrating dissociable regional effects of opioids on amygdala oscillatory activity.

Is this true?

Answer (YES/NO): YES